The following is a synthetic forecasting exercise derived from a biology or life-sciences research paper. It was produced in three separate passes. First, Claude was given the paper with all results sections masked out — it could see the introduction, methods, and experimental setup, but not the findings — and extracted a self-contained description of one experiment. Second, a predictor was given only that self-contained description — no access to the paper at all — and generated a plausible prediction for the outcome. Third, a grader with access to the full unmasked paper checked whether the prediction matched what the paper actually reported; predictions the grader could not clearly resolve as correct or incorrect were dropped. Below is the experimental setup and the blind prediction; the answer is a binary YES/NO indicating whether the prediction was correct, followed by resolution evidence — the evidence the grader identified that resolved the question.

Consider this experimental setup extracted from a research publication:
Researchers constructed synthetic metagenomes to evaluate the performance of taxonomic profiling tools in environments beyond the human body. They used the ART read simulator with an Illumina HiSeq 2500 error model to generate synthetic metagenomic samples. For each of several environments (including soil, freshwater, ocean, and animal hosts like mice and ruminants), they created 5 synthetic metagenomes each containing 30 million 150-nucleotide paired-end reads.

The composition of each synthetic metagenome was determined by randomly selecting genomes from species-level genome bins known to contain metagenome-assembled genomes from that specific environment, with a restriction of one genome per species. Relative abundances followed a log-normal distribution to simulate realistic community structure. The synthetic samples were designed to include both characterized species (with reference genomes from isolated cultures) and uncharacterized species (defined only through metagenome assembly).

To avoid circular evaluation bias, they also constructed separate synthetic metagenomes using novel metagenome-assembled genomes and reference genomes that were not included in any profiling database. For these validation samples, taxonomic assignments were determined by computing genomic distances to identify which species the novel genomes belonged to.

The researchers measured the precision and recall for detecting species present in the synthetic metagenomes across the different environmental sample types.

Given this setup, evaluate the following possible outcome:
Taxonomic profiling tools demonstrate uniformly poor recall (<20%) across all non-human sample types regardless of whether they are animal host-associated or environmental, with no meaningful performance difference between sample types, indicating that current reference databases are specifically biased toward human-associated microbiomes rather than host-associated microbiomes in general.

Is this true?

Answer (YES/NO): NO